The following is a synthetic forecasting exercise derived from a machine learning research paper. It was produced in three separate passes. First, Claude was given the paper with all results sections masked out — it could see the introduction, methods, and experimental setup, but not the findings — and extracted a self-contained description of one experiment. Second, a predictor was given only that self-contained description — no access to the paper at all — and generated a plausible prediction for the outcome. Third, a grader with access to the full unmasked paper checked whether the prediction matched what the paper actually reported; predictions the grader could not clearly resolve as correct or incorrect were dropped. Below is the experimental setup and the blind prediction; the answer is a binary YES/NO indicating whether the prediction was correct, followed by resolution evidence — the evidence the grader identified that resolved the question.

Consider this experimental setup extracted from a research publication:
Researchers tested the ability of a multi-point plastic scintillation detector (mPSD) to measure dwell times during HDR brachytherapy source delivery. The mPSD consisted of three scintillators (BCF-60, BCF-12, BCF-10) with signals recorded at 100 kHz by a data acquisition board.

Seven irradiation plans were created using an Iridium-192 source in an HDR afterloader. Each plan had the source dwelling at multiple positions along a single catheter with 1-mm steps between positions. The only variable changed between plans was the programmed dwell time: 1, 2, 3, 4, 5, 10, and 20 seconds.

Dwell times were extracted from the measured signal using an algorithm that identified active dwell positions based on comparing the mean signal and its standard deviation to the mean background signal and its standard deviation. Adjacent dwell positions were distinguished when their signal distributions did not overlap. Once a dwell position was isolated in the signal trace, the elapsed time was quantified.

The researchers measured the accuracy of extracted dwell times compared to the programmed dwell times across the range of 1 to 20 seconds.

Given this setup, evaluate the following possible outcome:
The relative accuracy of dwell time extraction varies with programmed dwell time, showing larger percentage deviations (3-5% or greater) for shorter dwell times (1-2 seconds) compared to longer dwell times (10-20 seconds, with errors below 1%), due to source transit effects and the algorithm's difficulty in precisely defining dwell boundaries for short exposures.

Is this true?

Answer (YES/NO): NO